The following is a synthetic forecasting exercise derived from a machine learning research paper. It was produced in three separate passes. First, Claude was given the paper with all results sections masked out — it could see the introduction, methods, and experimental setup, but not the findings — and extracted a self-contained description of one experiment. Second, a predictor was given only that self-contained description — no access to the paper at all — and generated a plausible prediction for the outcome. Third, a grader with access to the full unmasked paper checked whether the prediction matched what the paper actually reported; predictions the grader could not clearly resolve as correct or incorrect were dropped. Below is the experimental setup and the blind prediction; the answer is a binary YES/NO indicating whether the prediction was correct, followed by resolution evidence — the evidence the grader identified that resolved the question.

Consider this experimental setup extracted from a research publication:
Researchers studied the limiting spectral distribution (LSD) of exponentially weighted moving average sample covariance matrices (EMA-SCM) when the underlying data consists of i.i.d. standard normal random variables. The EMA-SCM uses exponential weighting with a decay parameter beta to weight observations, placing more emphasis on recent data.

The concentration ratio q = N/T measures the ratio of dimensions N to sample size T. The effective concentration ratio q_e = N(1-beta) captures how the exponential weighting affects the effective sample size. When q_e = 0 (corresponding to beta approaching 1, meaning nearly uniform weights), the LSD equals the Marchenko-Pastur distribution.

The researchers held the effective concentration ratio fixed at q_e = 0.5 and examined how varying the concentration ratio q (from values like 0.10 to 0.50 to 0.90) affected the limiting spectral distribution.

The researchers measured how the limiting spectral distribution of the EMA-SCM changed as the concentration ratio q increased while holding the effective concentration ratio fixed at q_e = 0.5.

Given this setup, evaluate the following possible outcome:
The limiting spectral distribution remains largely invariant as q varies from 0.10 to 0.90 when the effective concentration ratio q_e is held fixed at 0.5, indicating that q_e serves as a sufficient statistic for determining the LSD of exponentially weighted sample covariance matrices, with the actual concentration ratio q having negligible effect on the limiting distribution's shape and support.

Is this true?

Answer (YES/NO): NO